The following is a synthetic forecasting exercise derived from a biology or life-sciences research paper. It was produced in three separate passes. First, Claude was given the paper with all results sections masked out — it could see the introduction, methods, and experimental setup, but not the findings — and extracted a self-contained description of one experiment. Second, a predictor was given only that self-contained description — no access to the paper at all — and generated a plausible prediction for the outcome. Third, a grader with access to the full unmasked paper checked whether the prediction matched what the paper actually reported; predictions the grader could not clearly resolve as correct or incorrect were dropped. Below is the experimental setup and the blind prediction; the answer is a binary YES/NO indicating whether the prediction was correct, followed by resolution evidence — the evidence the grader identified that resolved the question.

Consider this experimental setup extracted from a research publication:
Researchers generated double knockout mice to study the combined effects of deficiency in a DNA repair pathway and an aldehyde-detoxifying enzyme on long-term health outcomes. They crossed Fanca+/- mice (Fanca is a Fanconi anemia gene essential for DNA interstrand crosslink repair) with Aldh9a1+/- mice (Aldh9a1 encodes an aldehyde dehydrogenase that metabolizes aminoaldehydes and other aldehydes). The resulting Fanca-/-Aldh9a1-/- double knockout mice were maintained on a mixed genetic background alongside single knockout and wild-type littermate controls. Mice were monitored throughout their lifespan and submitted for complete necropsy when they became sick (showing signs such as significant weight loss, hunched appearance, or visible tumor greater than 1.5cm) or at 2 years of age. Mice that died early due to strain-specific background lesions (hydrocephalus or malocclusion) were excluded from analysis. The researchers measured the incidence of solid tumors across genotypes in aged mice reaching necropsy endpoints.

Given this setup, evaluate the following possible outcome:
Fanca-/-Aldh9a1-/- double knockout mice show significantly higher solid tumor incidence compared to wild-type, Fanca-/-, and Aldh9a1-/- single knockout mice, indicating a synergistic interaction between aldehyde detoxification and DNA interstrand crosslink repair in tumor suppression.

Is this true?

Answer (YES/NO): YES